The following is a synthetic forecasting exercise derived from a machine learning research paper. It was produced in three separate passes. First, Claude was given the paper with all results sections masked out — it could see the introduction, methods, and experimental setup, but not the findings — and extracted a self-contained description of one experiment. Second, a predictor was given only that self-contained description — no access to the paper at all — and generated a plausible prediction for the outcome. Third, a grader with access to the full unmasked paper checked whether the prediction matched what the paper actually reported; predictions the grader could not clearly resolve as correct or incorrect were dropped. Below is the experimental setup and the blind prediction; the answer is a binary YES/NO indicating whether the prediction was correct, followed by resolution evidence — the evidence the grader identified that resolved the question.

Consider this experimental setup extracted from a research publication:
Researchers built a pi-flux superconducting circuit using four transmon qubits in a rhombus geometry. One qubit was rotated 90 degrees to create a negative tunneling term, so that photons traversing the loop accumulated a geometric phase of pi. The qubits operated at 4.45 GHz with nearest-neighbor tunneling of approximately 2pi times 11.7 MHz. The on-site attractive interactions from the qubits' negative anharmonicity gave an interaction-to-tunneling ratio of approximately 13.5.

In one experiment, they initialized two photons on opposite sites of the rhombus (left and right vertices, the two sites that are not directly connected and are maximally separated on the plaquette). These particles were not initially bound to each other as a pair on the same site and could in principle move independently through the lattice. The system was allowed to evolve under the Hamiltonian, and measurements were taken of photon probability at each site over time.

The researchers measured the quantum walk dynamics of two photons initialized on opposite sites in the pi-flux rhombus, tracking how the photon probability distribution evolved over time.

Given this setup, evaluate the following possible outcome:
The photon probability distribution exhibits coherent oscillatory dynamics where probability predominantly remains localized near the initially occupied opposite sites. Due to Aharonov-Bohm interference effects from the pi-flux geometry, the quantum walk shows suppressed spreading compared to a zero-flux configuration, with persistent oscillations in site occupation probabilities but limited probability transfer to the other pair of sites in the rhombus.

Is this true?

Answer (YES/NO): NO